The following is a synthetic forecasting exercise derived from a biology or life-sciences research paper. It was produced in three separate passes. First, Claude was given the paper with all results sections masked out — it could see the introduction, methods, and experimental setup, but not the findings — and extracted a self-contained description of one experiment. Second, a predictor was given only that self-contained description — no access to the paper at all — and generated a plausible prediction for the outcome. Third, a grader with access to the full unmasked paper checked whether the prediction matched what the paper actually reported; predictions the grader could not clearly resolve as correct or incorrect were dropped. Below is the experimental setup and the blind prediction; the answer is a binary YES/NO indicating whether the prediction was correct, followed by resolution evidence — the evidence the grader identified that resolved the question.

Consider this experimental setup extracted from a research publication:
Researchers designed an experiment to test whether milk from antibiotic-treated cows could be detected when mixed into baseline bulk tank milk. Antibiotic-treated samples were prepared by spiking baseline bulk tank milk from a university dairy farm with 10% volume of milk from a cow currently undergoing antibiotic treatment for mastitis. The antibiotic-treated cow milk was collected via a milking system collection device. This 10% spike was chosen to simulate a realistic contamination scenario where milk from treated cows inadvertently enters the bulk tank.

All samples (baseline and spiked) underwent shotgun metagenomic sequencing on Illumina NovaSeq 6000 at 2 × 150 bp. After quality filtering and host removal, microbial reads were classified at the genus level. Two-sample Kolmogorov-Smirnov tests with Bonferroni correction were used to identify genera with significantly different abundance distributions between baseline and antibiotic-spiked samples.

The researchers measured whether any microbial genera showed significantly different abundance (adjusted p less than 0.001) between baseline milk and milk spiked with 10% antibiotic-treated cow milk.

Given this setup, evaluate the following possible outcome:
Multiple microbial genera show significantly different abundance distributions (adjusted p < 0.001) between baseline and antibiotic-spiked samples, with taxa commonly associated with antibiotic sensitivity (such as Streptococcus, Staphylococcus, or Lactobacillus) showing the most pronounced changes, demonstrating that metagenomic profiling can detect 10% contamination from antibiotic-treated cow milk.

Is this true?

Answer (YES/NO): NO